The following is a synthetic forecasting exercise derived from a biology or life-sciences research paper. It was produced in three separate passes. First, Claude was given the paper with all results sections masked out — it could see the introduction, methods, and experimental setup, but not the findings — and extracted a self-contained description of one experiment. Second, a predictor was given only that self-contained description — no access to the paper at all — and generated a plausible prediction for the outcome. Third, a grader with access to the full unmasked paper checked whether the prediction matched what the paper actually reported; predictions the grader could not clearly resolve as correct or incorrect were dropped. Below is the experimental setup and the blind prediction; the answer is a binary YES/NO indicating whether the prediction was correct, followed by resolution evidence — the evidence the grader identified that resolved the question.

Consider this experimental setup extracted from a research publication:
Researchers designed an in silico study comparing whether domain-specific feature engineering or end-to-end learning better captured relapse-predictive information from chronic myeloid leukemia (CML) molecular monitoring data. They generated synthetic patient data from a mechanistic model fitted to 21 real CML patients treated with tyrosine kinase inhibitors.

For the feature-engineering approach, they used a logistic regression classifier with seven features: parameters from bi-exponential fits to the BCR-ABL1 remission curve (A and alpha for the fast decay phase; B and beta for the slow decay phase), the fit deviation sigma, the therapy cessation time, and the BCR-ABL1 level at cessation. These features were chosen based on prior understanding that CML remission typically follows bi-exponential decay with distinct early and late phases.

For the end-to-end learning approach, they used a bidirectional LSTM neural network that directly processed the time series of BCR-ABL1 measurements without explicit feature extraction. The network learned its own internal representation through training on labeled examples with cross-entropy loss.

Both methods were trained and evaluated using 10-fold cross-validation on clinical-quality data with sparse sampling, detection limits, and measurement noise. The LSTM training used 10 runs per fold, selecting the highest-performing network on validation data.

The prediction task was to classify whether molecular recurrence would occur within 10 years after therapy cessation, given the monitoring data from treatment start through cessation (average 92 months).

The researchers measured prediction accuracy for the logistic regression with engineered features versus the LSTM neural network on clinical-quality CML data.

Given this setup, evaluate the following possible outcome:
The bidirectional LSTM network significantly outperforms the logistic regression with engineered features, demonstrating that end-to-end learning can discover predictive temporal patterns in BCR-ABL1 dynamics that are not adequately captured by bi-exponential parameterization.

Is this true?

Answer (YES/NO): NO